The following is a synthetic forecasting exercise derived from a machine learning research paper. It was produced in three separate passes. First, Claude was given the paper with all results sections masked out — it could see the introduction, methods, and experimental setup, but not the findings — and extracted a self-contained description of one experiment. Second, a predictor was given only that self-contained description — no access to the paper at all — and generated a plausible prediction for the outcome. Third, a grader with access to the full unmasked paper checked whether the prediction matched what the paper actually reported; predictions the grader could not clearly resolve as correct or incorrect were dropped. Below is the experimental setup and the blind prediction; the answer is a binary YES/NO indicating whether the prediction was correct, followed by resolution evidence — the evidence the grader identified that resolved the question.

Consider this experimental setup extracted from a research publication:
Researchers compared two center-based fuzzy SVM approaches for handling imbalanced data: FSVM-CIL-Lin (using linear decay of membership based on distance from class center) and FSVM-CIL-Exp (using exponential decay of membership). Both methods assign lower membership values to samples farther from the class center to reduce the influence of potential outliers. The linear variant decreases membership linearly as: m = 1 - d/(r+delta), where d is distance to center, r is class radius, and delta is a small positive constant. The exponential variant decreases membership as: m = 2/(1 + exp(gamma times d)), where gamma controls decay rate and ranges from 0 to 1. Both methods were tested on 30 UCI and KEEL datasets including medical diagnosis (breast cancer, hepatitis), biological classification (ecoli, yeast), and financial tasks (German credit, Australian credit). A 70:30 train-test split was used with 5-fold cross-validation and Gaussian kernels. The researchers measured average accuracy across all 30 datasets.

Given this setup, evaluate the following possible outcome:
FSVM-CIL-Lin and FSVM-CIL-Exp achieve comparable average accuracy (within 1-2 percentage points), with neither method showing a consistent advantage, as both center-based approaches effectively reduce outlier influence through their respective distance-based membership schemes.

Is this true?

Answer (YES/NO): NO